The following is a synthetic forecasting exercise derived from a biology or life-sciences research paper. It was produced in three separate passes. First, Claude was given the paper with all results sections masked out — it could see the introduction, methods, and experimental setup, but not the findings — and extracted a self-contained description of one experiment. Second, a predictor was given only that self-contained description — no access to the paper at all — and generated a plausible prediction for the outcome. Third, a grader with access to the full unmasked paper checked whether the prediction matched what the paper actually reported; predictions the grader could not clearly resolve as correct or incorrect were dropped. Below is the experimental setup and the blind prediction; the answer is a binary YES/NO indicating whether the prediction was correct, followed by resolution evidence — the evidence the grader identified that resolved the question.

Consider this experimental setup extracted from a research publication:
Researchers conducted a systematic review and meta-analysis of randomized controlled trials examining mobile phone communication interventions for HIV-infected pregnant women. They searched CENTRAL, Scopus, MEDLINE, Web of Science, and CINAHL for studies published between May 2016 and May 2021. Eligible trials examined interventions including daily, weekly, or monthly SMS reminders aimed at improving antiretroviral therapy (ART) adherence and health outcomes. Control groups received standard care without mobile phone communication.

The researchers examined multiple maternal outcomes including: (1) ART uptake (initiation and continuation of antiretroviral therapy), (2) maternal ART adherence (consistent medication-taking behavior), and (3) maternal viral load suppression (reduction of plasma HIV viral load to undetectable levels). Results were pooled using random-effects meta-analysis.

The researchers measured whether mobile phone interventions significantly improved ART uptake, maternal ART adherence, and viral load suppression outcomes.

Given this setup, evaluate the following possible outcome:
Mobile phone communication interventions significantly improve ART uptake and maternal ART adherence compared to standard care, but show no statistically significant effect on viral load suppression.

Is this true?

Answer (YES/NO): NO